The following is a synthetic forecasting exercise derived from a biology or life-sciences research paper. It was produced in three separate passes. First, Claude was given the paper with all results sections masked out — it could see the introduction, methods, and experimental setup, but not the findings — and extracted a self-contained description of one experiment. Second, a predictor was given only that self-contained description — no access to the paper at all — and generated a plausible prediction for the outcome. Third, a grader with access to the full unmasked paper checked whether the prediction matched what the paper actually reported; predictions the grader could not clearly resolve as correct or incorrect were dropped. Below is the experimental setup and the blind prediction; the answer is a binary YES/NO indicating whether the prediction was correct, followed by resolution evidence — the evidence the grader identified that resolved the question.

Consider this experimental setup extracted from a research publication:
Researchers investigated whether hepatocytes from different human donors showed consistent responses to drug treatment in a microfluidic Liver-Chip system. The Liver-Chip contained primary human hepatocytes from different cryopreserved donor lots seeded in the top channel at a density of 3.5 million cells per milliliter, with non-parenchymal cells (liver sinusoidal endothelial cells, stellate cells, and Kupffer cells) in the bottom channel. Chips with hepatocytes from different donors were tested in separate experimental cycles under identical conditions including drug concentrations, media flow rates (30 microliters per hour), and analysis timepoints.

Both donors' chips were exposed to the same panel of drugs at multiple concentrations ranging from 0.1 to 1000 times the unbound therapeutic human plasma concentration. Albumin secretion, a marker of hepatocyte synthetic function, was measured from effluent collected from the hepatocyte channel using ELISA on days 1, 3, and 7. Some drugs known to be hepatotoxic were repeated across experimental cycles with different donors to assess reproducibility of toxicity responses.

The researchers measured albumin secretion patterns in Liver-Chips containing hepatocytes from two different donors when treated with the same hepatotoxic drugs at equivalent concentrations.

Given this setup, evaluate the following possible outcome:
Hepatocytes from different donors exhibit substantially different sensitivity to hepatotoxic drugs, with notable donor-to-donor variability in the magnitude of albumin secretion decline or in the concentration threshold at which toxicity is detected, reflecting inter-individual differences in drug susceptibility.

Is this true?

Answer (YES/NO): YES